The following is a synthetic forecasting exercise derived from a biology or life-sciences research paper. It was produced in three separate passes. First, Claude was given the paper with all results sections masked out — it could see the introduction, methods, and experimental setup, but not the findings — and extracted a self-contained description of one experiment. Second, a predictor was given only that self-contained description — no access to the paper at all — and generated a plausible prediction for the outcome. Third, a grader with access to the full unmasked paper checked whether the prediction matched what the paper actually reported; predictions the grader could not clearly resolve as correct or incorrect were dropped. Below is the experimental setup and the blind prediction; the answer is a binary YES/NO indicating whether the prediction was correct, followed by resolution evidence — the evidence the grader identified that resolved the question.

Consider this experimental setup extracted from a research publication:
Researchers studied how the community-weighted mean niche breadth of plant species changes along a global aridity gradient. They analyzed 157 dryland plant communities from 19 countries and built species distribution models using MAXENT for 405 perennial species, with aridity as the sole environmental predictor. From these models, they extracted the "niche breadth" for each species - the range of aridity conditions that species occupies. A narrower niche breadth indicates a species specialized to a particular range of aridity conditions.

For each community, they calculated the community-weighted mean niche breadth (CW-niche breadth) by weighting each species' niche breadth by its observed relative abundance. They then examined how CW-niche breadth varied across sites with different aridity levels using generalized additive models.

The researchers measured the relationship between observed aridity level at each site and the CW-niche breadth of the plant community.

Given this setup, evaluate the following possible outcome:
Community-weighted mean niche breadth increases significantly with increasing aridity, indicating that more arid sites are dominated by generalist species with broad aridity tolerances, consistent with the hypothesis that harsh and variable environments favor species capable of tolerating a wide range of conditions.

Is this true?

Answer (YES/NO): NO